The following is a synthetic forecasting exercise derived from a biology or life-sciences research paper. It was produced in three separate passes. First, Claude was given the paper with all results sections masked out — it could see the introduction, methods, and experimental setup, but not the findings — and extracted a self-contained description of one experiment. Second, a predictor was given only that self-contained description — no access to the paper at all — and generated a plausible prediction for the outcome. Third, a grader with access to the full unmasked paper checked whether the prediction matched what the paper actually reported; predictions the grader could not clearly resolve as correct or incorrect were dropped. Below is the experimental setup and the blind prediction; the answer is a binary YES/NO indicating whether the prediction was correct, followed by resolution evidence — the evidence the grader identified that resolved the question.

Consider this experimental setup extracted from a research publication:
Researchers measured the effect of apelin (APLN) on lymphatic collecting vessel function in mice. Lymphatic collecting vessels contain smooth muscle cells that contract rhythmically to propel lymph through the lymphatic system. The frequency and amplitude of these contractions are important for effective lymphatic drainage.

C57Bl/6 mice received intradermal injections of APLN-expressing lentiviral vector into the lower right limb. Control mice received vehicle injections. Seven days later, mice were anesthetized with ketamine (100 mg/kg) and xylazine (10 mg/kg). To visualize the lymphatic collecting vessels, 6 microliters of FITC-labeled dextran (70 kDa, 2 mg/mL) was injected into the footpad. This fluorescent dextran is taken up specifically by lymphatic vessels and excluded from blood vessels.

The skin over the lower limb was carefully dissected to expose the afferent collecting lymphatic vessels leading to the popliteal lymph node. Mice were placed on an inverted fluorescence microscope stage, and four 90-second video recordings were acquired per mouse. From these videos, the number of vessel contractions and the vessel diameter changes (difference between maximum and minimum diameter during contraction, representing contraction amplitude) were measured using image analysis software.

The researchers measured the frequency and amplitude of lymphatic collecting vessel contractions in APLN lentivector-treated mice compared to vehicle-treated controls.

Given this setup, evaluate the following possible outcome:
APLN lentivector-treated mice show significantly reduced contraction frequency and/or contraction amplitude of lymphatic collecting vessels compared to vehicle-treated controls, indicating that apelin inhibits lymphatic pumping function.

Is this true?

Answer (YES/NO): NO